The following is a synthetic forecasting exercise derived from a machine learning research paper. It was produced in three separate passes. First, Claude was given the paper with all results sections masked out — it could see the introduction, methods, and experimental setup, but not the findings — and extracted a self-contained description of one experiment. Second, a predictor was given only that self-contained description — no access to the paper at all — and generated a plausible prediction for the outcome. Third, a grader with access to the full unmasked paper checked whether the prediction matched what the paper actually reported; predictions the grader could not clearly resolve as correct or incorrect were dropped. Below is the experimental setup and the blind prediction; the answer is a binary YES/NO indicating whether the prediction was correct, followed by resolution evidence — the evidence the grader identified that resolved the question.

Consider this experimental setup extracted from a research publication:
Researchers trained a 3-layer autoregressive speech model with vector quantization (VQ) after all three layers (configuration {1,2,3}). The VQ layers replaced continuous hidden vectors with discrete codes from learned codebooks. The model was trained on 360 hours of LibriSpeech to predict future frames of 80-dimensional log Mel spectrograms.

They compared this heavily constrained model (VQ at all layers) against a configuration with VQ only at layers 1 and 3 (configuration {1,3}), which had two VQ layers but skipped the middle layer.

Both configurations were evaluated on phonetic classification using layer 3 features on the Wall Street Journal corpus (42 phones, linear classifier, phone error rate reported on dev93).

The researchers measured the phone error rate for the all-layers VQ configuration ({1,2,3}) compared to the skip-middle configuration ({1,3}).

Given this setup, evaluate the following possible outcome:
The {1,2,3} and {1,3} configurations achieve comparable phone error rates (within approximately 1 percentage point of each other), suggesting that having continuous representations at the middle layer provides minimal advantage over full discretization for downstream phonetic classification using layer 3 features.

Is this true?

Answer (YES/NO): NO